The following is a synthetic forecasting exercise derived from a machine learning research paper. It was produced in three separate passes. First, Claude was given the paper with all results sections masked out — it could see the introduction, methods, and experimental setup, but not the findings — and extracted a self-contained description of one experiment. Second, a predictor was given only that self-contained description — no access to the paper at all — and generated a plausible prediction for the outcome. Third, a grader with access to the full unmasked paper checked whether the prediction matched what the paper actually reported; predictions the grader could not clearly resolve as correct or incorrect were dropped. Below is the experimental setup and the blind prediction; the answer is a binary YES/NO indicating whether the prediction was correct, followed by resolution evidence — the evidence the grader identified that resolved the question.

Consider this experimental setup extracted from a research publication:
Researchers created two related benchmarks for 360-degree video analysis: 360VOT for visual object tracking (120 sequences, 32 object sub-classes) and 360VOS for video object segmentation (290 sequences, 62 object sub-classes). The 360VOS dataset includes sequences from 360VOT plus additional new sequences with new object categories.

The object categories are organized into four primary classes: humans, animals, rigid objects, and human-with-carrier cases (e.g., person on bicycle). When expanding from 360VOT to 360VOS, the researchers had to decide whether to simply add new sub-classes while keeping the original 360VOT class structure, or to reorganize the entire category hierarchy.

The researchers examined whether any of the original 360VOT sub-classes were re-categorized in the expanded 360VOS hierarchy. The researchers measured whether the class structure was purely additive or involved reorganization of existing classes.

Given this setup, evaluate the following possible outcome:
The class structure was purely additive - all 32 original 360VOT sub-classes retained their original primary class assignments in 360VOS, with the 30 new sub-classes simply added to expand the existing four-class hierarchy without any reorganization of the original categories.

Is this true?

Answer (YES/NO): NO